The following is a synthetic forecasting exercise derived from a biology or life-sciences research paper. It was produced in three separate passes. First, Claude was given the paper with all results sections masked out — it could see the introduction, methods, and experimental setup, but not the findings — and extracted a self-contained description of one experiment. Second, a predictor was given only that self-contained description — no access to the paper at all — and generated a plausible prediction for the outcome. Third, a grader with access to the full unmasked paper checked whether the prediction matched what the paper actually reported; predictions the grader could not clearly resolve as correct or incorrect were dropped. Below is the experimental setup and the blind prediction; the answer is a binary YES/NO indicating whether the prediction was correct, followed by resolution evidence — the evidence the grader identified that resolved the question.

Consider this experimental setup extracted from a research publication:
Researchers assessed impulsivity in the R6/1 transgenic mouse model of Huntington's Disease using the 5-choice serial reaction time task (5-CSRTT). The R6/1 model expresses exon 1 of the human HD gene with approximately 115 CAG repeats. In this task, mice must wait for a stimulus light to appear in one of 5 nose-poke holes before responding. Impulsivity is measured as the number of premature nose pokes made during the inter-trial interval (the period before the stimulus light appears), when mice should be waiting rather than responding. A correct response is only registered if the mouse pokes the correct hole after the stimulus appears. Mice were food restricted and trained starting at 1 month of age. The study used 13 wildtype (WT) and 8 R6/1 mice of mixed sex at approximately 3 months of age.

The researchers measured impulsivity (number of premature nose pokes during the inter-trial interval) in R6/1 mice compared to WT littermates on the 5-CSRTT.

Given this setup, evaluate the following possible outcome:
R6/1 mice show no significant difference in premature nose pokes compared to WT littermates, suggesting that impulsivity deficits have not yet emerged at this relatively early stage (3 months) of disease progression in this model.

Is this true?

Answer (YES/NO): YES